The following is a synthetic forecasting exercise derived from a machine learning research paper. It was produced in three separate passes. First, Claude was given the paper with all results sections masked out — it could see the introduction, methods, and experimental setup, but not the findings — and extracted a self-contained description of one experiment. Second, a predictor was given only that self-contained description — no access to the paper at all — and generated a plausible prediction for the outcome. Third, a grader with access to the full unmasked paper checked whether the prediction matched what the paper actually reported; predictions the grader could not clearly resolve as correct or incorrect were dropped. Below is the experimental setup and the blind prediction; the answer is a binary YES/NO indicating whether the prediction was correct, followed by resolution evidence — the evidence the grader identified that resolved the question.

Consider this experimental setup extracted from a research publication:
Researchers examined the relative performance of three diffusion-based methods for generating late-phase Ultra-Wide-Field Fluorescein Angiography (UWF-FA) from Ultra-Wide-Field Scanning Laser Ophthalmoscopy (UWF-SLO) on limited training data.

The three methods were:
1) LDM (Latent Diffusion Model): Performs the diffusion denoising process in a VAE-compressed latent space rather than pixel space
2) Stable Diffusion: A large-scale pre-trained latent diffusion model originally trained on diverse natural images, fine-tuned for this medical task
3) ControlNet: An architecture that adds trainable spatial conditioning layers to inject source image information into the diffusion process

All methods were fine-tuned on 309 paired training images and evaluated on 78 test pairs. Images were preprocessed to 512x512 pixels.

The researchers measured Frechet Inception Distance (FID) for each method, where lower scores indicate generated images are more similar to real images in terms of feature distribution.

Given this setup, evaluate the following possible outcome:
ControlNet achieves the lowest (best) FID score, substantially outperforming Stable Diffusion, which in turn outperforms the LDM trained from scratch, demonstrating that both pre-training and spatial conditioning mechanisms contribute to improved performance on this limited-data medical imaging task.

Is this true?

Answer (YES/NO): NO